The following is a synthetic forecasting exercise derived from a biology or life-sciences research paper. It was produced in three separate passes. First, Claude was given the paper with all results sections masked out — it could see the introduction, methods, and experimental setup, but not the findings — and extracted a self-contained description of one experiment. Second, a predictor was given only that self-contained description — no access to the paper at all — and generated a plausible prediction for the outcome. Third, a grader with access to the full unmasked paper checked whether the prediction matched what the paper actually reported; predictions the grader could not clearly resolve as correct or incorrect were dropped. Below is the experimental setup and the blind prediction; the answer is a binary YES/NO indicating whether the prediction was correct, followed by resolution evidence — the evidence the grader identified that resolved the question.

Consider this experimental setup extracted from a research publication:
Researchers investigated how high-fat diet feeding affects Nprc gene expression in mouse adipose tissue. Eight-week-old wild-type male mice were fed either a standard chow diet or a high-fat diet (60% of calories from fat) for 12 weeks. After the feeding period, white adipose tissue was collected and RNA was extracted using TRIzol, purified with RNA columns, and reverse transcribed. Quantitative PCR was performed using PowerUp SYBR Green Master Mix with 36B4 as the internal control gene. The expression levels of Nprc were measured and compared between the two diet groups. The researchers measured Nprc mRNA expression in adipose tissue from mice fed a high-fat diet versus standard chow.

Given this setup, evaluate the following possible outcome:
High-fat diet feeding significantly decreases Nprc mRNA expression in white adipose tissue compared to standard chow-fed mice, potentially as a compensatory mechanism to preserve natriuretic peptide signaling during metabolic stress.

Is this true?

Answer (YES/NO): NO